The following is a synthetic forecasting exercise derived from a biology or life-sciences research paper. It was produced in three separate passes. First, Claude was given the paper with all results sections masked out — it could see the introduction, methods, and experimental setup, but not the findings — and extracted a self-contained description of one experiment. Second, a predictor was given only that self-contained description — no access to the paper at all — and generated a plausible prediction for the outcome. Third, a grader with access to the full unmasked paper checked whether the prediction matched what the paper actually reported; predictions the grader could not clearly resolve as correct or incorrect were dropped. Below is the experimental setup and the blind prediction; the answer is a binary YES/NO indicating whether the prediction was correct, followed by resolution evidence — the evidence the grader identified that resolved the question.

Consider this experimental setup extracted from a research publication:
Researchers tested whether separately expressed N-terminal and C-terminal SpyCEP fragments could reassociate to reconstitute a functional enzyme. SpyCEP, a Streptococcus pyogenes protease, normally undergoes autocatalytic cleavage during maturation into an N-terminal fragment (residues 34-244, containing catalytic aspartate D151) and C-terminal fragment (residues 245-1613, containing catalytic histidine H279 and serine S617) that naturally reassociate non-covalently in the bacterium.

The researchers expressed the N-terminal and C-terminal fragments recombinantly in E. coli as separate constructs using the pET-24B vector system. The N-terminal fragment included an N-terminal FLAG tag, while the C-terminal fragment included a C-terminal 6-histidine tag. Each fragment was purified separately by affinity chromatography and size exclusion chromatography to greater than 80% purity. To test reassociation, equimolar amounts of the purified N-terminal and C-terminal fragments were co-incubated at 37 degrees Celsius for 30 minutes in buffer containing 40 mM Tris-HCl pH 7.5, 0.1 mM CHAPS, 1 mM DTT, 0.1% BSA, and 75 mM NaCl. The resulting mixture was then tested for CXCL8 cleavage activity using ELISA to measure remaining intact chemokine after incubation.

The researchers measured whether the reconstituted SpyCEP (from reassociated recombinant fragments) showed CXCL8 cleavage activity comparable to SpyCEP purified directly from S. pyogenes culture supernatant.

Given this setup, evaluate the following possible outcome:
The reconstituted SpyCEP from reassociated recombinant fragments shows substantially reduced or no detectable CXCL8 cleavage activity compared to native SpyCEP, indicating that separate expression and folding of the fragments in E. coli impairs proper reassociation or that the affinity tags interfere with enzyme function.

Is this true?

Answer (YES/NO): NO